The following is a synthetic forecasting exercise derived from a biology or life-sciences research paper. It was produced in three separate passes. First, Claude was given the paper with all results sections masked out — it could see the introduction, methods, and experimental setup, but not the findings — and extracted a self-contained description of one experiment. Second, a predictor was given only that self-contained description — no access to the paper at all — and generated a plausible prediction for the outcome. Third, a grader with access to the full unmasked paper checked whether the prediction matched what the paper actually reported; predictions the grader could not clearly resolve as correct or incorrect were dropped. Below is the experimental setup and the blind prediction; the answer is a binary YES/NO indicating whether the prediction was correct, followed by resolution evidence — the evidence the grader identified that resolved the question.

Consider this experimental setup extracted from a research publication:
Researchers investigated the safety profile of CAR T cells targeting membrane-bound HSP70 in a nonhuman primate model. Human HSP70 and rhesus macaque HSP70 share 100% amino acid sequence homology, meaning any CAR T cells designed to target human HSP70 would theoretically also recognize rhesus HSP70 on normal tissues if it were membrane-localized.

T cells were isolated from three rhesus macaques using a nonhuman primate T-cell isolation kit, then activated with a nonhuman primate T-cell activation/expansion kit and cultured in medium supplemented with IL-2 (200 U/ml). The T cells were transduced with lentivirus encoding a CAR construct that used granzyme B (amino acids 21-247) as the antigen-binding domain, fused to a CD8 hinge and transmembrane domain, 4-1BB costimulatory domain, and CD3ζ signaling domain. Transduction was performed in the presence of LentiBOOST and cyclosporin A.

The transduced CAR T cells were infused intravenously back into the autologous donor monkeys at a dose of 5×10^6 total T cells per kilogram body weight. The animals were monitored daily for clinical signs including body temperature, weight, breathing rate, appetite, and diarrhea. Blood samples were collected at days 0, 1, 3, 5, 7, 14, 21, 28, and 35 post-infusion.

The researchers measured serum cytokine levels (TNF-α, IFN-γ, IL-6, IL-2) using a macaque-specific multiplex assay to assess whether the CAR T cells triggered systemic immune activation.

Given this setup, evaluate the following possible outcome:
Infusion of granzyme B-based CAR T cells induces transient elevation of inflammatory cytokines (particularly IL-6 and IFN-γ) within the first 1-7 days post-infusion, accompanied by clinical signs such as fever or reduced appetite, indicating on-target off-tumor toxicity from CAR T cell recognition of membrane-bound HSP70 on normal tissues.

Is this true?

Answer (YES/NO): NO